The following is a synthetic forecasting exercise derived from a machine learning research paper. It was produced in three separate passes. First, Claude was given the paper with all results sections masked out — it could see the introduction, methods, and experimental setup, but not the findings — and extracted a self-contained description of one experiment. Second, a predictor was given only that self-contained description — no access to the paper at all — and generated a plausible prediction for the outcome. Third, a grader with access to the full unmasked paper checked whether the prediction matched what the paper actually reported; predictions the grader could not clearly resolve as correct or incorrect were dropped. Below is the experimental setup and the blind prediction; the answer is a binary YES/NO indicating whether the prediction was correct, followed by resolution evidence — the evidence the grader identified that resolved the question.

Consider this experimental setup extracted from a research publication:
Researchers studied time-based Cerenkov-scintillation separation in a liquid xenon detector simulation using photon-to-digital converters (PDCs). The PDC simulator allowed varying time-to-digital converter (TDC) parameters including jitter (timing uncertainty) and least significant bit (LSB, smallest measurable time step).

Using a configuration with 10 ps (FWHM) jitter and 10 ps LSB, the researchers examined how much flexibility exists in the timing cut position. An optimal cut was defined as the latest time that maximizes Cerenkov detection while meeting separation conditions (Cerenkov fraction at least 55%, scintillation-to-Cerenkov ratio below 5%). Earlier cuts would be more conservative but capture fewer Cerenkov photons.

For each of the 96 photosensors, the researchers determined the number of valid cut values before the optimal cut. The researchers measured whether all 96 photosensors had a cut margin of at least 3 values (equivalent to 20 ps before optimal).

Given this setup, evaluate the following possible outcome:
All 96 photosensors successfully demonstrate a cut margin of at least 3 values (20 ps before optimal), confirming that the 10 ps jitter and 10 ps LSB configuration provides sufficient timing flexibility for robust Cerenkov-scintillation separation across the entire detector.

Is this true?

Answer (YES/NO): YES